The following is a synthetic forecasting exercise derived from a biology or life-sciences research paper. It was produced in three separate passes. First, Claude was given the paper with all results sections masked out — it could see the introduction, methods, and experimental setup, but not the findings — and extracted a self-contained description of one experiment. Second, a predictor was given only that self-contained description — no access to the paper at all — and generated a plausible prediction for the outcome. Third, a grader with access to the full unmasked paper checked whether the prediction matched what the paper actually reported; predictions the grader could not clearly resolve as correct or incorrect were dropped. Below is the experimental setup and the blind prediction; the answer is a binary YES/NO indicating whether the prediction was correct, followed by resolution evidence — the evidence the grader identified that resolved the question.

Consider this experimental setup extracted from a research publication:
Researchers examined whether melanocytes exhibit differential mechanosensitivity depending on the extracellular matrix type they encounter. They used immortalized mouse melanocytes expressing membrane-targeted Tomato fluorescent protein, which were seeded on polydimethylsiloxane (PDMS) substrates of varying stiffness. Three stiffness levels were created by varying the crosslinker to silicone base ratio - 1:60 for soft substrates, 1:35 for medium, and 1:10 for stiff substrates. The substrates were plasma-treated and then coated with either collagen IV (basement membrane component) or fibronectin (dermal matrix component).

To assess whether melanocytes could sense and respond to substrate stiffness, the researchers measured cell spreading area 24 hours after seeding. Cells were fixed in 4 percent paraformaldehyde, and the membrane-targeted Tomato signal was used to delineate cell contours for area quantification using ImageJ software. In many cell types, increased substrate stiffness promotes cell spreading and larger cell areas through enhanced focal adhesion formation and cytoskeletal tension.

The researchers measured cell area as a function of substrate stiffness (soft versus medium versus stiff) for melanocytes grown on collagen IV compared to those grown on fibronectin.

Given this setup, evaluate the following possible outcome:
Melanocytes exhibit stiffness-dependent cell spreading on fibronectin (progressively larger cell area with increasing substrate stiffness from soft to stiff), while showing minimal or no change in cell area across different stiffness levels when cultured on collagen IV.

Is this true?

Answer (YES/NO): NO